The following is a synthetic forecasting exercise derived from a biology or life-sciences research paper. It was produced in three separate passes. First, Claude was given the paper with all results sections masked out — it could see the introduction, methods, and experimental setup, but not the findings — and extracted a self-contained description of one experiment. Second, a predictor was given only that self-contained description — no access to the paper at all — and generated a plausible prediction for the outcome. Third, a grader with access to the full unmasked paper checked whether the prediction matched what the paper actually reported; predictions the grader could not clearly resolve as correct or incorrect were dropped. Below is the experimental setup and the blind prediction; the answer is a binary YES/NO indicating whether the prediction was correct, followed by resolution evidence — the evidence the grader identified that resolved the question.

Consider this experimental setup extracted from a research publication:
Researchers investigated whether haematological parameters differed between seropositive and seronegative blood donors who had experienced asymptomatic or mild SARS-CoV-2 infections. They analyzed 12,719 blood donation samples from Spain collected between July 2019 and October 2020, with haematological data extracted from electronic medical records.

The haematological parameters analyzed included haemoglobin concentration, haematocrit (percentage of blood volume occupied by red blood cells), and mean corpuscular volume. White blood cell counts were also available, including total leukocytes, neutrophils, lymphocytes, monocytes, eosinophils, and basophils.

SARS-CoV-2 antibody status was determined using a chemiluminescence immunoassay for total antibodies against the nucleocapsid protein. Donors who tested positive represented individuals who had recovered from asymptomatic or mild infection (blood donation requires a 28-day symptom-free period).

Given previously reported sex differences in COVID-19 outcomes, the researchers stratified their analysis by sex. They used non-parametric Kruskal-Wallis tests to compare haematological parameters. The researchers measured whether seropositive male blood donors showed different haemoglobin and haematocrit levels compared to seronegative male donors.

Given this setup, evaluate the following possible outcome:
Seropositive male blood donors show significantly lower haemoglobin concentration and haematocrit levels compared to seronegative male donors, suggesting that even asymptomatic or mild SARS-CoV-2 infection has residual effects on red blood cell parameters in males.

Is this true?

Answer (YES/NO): YES